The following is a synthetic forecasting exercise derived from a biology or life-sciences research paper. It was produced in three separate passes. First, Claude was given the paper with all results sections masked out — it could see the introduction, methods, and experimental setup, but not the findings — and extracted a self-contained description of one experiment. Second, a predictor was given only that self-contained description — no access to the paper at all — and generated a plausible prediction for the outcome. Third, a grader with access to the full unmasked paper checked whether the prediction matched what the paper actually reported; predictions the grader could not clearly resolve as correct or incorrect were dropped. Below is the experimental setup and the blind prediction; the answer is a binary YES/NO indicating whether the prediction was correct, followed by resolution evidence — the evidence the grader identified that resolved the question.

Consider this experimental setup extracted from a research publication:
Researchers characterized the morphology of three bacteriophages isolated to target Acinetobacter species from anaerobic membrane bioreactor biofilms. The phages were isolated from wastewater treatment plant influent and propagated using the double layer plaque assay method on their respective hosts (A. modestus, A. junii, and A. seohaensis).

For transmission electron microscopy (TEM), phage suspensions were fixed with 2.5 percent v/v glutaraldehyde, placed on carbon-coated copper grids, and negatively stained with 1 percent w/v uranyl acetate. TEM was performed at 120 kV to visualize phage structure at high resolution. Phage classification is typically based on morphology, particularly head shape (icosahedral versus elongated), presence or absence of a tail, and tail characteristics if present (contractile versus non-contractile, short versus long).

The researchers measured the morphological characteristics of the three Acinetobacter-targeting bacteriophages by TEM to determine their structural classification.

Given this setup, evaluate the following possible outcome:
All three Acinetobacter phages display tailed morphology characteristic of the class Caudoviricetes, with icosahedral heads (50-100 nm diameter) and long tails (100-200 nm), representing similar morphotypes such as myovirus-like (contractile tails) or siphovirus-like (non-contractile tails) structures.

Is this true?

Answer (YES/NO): NO